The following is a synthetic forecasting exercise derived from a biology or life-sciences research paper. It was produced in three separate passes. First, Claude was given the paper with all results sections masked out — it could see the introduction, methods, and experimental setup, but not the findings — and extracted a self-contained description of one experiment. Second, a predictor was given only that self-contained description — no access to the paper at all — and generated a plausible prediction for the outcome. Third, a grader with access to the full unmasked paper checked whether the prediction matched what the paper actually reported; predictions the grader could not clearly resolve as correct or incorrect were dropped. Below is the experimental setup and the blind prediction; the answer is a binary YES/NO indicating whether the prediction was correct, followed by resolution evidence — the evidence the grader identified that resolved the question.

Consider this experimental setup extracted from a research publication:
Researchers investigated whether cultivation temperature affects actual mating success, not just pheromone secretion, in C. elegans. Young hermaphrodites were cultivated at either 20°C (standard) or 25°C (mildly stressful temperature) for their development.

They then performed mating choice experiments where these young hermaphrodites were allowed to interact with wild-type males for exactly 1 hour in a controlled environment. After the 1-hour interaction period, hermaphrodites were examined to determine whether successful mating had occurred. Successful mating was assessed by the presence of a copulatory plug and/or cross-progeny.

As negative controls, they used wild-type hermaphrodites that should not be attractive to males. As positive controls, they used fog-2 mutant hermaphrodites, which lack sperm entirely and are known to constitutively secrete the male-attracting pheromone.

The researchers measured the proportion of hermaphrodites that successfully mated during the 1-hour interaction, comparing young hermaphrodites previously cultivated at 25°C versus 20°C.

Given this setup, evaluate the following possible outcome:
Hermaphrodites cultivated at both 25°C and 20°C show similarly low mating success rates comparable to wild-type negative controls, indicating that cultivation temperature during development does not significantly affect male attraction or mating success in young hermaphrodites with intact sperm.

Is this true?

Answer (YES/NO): NO